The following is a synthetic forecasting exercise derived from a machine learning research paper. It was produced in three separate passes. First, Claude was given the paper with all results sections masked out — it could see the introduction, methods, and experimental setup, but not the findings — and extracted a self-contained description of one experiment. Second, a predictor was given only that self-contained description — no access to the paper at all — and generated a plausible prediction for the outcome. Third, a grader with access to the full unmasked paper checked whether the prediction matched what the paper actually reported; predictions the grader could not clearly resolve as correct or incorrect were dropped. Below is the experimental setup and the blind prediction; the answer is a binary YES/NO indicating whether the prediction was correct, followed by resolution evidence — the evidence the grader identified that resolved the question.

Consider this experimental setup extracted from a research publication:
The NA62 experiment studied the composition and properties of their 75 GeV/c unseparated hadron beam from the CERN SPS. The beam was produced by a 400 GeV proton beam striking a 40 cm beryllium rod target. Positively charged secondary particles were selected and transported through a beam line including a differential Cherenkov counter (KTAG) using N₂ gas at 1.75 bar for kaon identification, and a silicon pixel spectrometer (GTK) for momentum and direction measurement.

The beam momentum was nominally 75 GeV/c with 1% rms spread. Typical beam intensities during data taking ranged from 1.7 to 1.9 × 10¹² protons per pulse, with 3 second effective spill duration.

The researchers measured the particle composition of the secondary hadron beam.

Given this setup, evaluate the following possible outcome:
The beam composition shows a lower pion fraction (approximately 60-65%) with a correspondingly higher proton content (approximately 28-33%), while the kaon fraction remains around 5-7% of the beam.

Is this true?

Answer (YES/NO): NO